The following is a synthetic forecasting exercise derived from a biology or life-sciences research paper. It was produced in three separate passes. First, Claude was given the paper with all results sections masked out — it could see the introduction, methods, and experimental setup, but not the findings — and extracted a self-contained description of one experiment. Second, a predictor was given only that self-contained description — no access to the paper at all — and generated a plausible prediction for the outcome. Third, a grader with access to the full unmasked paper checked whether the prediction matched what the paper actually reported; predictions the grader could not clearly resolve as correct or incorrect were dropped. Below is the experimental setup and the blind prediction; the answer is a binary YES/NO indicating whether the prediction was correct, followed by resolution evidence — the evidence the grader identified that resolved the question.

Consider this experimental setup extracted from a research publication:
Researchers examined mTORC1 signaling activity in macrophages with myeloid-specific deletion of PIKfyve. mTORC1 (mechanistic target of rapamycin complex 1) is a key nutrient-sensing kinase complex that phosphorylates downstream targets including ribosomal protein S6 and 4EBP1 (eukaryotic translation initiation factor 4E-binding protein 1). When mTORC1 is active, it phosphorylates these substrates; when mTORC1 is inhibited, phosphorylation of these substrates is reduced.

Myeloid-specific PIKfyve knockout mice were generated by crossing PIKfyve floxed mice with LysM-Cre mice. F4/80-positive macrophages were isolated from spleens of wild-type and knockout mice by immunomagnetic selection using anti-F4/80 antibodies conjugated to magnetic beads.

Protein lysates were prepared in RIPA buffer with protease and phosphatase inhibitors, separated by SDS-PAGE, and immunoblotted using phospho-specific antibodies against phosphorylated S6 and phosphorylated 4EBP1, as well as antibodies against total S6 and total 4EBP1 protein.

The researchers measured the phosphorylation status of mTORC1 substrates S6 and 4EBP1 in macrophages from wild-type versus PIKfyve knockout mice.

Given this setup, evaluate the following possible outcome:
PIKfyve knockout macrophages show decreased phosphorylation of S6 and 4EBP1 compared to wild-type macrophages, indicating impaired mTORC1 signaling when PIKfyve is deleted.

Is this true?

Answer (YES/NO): YES